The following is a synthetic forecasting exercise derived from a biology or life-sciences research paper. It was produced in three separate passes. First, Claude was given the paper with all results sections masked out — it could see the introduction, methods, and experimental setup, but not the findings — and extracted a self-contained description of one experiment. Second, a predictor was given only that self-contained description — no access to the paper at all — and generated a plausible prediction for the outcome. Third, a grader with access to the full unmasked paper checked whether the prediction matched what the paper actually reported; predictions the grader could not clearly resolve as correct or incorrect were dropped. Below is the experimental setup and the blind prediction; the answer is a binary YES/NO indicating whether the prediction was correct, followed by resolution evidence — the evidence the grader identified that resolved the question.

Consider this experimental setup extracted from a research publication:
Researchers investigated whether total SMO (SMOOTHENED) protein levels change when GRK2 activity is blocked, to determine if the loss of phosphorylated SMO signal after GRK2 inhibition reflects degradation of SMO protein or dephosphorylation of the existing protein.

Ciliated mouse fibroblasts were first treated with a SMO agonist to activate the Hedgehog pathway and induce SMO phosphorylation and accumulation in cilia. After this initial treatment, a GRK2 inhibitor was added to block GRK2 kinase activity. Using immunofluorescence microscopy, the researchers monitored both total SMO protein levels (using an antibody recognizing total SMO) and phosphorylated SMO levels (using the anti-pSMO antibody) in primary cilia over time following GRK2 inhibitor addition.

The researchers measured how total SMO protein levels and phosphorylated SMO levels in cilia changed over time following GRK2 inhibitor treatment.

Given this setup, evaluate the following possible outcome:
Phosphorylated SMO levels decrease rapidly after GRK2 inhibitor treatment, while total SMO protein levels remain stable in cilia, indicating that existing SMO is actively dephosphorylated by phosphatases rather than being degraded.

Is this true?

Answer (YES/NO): YES